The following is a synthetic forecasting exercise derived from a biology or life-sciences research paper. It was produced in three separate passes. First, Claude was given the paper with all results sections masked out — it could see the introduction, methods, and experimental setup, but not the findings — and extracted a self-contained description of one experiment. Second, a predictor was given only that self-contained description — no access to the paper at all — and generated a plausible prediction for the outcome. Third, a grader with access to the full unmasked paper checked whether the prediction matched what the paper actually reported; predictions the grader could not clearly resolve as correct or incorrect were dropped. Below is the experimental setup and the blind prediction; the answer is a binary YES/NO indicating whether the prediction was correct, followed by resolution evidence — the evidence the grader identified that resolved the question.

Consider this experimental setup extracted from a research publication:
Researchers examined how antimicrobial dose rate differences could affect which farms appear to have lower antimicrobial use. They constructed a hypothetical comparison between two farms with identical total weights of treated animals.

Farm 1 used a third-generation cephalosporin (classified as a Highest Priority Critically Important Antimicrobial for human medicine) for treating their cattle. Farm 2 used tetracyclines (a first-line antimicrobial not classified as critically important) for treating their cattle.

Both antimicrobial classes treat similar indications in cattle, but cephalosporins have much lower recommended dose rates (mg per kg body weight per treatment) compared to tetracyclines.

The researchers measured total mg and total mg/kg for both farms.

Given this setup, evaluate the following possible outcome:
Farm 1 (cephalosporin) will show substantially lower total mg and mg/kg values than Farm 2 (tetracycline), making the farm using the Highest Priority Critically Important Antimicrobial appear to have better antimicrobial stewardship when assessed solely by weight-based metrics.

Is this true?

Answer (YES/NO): YES